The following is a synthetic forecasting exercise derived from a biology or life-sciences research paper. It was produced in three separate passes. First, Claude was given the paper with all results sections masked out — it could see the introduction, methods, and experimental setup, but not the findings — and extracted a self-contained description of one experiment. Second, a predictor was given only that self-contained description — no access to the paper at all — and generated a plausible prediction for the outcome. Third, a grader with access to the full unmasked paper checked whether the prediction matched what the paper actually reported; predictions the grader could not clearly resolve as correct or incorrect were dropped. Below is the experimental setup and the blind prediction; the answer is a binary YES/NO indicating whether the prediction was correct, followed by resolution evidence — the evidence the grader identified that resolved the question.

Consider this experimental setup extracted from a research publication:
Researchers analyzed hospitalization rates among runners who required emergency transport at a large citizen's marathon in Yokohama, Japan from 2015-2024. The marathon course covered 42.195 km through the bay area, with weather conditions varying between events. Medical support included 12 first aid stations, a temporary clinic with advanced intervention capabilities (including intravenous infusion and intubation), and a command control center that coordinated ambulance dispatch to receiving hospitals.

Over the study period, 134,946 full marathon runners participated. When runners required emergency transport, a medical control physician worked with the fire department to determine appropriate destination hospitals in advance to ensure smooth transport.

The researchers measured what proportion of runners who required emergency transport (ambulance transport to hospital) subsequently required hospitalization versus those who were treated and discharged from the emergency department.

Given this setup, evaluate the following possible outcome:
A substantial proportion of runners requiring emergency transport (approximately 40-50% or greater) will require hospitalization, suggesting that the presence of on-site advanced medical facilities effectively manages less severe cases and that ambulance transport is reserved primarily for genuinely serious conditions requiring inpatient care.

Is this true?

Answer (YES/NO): NO